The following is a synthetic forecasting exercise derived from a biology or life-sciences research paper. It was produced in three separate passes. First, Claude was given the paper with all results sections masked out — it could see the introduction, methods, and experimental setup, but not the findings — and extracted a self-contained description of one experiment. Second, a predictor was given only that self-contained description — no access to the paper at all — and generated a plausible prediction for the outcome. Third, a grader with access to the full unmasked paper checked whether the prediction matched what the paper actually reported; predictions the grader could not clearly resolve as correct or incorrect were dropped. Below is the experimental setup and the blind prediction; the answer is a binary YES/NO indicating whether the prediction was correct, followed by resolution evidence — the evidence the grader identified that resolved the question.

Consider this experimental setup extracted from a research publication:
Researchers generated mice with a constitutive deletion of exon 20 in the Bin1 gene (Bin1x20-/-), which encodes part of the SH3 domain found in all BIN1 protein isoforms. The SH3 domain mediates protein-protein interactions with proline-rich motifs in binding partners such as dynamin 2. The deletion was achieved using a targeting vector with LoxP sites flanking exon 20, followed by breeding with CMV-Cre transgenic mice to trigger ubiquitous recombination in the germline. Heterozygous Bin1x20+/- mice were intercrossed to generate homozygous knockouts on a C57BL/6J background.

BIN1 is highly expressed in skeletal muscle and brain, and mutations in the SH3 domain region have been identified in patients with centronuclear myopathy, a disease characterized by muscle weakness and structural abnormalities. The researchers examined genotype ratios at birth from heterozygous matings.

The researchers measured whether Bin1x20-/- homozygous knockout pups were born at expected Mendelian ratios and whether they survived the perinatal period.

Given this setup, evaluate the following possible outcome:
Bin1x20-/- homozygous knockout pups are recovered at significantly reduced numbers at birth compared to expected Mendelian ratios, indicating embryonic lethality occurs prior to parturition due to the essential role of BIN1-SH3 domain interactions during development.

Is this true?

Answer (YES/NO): NO